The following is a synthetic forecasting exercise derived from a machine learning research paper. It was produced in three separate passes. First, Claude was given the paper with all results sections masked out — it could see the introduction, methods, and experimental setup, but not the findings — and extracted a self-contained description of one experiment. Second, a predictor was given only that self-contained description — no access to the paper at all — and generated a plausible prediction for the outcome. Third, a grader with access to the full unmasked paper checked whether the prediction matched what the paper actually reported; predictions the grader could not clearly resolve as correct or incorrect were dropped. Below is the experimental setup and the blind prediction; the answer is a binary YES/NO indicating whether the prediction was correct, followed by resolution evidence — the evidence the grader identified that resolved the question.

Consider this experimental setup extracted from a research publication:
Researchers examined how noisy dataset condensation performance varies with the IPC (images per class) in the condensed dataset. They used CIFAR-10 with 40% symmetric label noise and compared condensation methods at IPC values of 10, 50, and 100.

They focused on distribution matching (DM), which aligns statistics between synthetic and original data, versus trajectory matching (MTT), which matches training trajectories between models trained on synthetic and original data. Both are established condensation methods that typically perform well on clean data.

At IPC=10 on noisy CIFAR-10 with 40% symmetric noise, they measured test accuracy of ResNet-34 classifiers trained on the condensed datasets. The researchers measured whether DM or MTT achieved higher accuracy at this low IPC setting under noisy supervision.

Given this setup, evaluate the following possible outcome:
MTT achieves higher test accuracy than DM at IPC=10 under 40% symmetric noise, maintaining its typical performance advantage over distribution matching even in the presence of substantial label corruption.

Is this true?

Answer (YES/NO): NO